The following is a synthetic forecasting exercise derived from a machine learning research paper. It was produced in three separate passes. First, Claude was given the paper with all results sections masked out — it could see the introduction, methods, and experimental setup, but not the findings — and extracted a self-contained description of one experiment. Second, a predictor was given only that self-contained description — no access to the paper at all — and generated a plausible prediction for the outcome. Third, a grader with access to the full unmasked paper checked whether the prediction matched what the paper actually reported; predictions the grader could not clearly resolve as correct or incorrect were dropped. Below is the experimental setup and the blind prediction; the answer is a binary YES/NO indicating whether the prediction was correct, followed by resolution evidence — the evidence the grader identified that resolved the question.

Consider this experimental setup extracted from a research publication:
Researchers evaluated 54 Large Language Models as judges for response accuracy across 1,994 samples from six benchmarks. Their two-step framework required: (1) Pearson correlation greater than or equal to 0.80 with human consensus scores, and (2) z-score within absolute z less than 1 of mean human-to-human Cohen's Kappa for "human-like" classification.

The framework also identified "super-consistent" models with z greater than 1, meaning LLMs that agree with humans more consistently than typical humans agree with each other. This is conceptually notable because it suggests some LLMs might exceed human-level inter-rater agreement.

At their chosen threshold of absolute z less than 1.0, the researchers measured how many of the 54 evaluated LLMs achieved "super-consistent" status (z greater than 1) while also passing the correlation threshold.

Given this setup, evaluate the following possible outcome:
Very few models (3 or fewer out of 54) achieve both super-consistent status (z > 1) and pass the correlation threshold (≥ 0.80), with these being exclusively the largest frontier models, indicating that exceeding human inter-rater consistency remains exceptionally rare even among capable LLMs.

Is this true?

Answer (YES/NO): NO